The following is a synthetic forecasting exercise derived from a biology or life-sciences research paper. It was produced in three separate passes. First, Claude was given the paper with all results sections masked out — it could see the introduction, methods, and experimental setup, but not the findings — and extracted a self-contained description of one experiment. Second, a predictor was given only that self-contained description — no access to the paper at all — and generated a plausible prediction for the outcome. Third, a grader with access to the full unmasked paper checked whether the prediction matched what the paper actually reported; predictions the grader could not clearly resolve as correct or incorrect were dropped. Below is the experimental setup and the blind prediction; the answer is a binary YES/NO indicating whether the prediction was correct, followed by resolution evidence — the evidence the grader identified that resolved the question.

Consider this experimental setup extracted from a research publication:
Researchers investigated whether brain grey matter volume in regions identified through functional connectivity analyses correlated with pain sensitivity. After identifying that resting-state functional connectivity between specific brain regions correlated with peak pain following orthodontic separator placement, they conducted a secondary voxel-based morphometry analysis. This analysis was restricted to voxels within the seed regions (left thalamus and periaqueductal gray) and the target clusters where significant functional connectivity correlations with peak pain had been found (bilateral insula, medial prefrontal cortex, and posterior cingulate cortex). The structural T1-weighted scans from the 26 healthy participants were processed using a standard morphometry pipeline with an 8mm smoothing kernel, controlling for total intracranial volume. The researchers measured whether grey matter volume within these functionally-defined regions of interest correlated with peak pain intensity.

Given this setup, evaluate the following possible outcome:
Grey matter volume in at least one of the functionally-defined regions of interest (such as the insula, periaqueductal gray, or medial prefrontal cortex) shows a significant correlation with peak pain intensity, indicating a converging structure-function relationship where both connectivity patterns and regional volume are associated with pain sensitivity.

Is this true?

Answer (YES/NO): NO